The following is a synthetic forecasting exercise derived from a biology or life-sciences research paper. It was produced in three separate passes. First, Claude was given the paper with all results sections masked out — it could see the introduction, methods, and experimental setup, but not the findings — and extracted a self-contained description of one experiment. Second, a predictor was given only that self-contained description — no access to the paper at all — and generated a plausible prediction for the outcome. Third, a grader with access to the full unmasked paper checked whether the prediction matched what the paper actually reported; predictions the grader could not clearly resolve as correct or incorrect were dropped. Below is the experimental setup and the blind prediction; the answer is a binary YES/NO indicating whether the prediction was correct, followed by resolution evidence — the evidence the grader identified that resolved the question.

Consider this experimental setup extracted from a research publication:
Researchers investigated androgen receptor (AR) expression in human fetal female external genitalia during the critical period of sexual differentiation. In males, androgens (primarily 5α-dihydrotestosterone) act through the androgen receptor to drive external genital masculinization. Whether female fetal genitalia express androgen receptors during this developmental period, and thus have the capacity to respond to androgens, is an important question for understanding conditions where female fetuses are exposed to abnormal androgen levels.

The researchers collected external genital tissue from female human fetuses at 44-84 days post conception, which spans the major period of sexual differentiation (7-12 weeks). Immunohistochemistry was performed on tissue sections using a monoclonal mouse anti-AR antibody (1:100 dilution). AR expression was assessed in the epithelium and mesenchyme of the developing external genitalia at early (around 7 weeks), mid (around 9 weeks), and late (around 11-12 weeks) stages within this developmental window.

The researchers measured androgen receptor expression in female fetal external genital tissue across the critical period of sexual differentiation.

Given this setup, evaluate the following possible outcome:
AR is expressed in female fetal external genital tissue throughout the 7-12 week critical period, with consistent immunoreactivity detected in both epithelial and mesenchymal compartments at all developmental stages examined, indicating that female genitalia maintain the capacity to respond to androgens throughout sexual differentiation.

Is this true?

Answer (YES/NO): NO